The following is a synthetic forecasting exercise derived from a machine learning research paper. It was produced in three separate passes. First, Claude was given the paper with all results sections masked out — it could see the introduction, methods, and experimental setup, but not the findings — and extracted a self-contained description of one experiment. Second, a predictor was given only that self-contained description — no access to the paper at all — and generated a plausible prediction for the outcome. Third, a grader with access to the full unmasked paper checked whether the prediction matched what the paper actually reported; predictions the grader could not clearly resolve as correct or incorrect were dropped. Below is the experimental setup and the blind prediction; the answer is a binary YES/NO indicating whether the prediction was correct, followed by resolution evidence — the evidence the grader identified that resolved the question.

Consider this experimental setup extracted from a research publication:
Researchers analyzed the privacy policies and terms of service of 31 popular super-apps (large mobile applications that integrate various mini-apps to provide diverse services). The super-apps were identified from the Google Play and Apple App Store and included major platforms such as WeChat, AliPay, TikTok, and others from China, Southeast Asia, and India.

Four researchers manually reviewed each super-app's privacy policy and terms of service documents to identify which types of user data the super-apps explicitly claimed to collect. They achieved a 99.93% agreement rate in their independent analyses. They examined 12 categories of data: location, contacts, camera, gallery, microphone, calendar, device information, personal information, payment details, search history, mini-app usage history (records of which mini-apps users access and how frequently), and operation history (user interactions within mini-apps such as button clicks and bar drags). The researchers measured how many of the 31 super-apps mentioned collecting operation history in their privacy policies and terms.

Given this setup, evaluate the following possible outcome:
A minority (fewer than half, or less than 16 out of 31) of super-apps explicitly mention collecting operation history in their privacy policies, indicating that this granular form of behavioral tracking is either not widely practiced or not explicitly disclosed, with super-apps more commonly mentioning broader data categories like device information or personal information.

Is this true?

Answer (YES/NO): NO